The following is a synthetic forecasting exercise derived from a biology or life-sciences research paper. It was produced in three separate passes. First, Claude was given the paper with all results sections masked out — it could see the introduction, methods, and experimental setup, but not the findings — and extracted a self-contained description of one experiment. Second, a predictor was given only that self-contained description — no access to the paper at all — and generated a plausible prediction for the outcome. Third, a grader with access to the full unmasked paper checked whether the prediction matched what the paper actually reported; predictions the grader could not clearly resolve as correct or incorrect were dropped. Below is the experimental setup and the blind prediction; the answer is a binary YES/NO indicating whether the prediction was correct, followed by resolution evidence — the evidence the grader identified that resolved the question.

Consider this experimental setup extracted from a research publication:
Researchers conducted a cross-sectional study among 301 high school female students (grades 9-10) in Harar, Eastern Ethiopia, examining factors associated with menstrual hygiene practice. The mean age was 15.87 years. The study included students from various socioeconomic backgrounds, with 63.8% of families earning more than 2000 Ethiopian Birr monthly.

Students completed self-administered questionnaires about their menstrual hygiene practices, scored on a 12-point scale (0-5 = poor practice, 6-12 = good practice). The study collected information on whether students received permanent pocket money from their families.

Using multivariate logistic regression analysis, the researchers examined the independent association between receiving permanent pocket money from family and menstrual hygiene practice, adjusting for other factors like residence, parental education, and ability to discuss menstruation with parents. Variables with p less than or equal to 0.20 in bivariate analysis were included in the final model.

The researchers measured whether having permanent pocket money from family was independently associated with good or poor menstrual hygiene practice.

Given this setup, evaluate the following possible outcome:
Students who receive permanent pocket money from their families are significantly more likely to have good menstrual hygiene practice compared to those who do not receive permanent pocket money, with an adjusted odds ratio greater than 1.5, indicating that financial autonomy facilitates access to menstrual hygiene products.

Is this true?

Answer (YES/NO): NO